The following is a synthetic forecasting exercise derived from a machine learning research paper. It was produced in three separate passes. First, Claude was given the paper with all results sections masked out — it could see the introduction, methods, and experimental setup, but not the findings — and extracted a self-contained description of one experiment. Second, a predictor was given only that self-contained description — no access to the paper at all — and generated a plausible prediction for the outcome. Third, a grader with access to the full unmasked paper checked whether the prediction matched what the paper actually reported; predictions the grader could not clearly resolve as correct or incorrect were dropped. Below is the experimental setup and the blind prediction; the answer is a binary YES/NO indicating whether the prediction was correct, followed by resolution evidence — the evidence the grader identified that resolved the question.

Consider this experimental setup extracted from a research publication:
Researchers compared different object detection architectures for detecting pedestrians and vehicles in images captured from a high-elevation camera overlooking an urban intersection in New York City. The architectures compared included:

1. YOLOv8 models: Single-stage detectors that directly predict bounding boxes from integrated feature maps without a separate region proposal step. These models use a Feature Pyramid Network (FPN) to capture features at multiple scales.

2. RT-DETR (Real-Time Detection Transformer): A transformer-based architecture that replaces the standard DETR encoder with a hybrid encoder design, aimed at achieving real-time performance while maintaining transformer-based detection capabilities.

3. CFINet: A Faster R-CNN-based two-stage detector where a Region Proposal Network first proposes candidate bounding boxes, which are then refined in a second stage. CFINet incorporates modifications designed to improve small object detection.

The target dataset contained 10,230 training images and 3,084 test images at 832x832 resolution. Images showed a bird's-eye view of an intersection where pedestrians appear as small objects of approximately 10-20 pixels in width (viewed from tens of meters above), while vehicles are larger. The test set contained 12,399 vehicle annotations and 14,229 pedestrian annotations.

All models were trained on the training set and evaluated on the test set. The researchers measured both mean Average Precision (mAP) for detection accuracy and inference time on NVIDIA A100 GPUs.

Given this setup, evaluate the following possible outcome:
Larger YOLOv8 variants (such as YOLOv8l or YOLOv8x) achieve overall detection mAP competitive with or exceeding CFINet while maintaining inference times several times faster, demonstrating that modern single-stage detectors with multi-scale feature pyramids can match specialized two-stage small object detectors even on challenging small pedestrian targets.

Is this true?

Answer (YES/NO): YES